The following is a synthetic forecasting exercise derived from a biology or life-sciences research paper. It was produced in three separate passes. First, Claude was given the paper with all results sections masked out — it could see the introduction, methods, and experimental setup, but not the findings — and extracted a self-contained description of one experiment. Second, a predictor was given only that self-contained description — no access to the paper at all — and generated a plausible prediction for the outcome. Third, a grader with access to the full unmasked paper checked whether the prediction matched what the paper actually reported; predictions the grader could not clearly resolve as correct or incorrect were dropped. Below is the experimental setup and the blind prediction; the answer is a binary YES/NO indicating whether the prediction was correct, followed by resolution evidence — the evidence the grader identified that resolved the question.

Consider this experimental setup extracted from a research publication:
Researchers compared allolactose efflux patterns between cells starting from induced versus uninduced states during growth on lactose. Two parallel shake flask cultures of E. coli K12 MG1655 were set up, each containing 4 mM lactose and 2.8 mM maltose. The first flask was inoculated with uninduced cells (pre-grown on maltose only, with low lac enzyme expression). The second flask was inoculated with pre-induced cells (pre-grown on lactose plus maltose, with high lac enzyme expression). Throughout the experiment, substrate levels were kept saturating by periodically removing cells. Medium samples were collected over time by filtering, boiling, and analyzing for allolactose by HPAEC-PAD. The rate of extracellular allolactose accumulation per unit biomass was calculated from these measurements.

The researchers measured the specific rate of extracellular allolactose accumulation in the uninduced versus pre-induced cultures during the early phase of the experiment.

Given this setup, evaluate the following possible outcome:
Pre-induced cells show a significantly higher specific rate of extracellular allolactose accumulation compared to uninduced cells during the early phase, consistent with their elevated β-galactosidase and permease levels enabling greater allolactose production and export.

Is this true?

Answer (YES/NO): YES